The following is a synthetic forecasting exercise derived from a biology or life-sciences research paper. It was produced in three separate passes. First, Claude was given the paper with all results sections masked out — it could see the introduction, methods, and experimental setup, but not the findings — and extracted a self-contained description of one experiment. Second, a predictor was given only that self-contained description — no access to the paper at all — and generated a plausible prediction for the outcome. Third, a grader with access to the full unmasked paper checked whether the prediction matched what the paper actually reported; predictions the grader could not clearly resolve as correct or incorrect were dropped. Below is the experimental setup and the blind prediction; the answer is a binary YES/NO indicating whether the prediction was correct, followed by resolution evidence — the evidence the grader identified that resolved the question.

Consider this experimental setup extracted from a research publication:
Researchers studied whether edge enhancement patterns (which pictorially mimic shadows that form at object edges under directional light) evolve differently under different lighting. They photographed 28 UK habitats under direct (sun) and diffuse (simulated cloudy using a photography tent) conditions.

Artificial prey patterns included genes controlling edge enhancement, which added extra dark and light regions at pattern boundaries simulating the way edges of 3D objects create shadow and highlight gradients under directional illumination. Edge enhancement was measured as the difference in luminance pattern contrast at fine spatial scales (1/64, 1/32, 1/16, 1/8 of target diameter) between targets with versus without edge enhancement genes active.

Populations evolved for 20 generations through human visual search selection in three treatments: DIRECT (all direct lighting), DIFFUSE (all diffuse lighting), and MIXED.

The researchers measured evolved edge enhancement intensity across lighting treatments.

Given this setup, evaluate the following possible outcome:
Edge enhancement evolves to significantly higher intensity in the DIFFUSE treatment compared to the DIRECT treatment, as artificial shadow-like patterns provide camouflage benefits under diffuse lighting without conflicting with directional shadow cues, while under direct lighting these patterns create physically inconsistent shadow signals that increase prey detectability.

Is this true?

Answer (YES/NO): NO